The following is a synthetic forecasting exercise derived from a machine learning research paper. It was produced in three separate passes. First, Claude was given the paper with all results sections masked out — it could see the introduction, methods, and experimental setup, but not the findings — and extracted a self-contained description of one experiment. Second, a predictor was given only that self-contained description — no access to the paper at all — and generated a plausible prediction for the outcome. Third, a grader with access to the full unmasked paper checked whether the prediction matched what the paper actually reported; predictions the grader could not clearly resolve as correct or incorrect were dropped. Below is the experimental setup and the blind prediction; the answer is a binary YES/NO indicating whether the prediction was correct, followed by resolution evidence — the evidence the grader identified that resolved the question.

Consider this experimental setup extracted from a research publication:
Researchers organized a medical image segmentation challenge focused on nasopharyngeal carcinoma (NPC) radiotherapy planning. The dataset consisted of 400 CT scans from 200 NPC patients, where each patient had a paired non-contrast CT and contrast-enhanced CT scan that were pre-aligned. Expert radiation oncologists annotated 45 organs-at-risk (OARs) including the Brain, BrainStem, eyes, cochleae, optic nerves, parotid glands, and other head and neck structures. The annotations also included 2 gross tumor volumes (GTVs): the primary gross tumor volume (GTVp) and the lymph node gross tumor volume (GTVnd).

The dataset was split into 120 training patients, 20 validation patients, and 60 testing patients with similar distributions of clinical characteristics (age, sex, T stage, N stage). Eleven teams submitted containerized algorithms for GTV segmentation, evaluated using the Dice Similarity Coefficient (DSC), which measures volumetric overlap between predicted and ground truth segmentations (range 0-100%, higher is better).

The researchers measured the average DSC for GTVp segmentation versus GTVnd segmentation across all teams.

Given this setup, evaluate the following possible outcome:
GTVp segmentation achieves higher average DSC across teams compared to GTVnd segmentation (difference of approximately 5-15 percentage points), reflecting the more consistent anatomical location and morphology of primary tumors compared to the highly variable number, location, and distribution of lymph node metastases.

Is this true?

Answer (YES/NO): YES